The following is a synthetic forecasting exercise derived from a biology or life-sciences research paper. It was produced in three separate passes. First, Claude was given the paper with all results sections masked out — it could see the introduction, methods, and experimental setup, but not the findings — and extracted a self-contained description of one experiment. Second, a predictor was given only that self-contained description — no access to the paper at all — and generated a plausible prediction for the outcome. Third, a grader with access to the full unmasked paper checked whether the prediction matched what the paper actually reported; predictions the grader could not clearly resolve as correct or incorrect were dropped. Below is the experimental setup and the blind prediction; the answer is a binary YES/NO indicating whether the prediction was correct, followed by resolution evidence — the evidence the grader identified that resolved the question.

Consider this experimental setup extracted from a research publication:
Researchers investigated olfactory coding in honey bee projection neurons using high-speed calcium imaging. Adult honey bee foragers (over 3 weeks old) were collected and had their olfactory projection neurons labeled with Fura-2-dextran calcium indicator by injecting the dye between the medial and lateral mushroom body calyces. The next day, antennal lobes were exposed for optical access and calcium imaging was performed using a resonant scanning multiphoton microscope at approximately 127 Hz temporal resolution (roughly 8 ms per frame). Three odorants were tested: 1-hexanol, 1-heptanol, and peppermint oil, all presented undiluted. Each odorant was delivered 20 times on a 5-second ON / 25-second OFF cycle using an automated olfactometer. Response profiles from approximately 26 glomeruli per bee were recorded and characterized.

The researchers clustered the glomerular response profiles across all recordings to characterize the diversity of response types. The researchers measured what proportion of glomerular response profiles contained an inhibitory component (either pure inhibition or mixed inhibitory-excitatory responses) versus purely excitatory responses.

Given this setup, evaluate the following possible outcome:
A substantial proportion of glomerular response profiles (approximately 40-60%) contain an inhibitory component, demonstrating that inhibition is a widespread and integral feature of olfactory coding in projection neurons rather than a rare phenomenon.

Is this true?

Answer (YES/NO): YES